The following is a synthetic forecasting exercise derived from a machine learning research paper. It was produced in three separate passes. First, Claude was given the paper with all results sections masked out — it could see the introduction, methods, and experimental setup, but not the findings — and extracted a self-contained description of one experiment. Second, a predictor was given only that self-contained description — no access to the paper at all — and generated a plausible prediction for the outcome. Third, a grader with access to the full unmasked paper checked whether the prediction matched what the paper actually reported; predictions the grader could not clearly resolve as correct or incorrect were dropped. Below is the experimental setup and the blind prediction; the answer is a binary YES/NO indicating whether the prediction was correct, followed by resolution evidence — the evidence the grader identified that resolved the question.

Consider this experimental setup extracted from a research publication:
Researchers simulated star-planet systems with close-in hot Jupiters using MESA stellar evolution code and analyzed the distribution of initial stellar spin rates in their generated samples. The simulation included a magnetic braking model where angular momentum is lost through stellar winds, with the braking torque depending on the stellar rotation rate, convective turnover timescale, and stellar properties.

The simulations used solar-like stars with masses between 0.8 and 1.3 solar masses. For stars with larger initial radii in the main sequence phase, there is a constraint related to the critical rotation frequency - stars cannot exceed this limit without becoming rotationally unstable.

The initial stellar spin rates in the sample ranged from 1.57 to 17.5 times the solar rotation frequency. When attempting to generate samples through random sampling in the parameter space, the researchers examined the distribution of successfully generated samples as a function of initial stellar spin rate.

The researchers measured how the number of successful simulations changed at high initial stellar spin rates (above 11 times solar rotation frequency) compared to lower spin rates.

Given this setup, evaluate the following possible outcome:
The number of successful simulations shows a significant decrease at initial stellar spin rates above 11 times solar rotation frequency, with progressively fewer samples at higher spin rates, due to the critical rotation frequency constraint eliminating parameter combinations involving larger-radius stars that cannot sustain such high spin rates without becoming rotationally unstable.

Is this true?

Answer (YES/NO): YES